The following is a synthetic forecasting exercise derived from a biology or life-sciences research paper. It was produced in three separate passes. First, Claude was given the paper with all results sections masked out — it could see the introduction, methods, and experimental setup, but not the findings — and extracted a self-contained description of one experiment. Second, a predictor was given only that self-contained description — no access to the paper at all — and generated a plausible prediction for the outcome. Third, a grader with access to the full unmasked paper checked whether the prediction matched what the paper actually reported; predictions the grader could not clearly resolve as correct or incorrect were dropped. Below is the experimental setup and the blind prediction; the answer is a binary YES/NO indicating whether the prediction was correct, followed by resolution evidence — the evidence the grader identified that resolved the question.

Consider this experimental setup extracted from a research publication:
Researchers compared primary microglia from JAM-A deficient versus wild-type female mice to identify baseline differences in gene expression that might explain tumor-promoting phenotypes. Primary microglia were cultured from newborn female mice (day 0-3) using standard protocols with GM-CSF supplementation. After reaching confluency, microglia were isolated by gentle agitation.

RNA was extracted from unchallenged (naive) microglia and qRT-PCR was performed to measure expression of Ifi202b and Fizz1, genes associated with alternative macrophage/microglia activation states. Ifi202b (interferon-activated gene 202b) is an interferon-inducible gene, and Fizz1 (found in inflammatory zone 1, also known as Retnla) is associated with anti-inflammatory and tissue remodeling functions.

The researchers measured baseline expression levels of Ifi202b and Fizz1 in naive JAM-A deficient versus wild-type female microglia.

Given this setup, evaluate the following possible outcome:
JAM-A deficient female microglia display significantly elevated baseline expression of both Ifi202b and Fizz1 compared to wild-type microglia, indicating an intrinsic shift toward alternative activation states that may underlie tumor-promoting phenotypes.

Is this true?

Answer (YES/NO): YES